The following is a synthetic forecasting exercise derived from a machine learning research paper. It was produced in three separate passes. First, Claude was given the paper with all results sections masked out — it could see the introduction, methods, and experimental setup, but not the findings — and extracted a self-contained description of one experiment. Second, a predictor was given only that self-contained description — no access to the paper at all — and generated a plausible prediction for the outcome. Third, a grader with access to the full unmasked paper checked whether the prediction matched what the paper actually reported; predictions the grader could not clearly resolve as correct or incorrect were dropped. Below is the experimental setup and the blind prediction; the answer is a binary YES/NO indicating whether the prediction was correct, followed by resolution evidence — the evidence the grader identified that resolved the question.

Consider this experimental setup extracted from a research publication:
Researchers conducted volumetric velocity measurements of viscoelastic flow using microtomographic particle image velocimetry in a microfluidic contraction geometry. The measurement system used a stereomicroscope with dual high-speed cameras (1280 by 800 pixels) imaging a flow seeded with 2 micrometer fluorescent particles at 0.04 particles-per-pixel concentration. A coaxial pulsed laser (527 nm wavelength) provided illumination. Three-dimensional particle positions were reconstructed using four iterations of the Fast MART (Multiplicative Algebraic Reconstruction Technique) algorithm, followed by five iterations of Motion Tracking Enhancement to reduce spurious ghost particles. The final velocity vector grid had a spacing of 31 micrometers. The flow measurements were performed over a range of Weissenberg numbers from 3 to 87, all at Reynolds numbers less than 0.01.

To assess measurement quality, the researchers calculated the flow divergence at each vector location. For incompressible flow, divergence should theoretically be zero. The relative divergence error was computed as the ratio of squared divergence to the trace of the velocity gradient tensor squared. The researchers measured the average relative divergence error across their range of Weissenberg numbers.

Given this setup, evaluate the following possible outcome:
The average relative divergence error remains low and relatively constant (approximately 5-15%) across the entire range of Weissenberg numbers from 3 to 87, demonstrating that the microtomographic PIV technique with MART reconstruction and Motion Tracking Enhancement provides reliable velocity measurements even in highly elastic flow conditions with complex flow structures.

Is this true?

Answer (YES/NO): NO